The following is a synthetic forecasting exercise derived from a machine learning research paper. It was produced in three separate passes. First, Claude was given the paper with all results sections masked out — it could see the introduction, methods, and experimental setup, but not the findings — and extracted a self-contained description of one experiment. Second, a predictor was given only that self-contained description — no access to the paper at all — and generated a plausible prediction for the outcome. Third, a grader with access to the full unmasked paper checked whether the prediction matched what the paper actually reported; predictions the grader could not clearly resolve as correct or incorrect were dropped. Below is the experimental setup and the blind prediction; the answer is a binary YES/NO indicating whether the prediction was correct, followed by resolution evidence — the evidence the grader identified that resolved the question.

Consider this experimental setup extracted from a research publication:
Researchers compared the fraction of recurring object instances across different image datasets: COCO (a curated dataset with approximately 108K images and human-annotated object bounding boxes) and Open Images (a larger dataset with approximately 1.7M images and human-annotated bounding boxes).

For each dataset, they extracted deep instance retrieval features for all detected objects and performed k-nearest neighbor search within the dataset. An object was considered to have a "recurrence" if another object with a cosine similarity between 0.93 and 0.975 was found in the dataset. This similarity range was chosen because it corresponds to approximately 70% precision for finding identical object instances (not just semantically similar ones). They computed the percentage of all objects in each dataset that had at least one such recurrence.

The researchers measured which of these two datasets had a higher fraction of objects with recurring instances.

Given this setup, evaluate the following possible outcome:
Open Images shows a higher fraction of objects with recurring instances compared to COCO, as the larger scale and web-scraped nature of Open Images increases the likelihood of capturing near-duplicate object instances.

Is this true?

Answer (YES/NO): NO